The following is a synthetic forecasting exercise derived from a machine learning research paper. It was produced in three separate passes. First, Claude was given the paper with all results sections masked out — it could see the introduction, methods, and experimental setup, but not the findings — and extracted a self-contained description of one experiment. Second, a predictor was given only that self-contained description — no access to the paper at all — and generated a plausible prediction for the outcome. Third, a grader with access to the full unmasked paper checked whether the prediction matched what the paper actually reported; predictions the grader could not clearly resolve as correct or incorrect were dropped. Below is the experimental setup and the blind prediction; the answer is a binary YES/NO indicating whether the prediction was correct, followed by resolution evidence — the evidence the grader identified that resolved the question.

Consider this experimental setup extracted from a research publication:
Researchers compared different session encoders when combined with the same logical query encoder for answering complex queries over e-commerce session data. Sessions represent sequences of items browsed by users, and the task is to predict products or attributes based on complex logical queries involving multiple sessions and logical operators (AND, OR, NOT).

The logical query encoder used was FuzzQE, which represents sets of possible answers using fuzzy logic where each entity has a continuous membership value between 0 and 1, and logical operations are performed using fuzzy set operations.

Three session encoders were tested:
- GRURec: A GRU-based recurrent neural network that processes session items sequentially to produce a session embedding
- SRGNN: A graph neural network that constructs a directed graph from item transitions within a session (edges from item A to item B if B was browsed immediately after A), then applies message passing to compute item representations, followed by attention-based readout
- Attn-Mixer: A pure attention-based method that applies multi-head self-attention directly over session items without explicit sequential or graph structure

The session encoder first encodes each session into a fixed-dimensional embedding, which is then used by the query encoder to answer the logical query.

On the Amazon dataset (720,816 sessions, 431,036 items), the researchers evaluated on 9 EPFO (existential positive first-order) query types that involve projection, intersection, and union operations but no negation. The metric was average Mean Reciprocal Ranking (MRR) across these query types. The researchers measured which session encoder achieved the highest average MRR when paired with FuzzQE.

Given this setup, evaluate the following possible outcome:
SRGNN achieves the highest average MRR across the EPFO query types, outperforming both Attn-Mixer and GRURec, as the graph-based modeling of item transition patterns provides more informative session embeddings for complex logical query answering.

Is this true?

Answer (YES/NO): YES